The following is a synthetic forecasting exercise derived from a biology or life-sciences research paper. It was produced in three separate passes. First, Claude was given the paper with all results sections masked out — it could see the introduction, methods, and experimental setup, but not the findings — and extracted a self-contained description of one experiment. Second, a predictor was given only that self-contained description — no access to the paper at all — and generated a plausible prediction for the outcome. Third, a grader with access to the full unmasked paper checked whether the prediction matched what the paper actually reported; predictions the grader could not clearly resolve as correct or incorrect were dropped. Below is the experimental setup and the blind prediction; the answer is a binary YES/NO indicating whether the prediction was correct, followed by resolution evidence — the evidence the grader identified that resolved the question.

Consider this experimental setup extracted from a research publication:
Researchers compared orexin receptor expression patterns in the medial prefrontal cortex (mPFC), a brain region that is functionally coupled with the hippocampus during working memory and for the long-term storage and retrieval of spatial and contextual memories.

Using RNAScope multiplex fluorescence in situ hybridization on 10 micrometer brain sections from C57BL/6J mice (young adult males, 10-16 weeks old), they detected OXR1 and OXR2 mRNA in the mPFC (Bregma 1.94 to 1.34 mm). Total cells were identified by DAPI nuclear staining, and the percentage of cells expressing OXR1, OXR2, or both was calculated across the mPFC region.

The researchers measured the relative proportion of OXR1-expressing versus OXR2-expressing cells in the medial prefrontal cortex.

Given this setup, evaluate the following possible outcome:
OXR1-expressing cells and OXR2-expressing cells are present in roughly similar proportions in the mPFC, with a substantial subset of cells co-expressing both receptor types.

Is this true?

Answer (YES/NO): NO